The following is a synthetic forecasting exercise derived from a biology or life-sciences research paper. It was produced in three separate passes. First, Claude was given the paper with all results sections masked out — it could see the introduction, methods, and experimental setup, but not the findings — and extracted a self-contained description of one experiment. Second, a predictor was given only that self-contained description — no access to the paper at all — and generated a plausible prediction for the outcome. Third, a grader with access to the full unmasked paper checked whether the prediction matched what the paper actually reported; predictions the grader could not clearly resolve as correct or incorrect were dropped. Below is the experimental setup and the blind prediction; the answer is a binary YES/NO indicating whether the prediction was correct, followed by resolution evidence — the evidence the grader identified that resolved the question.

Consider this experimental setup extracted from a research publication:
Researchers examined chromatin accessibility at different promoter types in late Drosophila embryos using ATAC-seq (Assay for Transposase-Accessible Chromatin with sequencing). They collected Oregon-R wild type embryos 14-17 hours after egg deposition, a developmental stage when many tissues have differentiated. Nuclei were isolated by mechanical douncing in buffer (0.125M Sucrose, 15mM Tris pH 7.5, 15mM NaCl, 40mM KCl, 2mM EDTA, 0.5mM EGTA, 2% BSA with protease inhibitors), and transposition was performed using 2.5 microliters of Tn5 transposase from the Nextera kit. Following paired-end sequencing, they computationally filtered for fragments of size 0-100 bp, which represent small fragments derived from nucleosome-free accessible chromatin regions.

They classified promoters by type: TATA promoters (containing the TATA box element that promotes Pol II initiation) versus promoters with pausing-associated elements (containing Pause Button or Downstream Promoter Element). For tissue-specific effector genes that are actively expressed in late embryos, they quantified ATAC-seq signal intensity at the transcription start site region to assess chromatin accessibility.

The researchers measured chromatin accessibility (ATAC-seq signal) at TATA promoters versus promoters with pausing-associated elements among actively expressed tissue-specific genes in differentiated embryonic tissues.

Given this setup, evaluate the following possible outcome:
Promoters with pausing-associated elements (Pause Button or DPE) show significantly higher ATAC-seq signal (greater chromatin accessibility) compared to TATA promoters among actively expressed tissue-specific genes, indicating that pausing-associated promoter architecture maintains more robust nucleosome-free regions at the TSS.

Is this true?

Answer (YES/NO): YES